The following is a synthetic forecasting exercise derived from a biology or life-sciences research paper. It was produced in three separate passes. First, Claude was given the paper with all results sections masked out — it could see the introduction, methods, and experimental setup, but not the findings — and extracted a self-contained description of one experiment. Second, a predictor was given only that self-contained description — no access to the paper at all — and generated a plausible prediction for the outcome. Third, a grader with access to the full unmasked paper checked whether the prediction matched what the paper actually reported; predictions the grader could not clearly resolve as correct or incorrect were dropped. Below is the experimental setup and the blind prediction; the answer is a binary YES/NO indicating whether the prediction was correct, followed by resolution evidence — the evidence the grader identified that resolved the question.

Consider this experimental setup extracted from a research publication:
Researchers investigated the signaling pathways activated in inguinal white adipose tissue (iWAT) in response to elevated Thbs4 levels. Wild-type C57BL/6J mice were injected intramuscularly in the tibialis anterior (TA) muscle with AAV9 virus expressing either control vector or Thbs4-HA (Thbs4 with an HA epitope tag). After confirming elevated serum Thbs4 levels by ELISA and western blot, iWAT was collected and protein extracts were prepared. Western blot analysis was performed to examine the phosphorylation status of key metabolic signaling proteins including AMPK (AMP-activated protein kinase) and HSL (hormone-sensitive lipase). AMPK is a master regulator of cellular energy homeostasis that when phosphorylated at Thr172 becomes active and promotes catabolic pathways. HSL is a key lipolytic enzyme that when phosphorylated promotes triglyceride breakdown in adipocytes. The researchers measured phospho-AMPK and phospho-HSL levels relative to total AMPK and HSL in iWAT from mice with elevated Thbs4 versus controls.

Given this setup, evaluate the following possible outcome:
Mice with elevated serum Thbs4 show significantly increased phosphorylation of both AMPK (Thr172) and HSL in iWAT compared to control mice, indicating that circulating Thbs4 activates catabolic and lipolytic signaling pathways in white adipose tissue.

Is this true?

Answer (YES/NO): YES